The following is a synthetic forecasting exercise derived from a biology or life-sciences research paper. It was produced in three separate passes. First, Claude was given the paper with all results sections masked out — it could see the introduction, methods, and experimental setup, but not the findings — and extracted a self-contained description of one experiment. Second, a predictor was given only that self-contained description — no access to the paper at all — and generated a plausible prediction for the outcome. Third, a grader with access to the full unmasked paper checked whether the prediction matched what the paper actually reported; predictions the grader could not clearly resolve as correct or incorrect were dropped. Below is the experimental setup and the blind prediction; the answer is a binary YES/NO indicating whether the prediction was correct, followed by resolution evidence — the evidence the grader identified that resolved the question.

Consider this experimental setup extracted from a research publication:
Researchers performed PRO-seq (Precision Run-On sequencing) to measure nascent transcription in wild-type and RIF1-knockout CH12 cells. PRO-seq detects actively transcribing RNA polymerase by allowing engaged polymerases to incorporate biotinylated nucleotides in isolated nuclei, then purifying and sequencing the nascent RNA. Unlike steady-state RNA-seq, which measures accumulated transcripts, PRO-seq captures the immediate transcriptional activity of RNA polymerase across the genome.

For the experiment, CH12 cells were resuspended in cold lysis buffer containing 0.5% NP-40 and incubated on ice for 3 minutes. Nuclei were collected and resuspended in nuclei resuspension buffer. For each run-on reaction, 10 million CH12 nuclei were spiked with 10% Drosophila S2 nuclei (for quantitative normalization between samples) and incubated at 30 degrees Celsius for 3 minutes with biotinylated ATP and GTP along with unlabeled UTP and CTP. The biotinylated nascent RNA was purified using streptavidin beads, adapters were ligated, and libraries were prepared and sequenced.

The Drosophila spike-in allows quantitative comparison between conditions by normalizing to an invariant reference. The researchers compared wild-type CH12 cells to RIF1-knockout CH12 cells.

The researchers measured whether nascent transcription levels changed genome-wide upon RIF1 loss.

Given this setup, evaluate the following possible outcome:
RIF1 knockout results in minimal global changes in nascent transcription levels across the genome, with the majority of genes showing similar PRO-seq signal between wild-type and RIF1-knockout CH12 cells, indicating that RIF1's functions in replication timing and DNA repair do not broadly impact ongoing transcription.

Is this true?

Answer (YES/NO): YES